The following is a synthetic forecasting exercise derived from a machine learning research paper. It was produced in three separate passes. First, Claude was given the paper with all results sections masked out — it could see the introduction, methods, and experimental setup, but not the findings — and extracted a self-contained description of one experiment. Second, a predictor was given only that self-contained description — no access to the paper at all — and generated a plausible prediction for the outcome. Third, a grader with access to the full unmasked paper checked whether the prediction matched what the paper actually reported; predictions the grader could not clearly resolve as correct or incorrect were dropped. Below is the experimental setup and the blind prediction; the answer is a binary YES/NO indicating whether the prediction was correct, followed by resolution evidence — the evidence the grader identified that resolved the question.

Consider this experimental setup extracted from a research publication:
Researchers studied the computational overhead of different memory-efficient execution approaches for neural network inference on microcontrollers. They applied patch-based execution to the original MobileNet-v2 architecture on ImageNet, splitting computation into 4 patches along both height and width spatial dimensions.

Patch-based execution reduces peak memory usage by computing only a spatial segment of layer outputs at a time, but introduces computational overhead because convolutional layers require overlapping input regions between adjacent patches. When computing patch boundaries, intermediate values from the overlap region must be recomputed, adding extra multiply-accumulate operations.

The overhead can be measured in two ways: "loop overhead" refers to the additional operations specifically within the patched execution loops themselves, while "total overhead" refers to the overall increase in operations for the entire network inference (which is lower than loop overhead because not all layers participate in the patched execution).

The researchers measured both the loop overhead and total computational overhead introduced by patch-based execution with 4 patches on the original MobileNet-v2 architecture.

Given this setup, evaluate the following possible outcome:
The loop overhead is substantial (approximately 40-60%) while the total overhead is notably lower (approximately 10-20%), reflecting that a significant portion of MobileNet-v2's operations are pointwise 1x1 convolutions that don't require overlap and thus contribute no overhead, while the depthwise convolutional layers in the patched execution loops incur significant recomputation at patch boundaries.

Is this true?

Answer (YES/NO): NO